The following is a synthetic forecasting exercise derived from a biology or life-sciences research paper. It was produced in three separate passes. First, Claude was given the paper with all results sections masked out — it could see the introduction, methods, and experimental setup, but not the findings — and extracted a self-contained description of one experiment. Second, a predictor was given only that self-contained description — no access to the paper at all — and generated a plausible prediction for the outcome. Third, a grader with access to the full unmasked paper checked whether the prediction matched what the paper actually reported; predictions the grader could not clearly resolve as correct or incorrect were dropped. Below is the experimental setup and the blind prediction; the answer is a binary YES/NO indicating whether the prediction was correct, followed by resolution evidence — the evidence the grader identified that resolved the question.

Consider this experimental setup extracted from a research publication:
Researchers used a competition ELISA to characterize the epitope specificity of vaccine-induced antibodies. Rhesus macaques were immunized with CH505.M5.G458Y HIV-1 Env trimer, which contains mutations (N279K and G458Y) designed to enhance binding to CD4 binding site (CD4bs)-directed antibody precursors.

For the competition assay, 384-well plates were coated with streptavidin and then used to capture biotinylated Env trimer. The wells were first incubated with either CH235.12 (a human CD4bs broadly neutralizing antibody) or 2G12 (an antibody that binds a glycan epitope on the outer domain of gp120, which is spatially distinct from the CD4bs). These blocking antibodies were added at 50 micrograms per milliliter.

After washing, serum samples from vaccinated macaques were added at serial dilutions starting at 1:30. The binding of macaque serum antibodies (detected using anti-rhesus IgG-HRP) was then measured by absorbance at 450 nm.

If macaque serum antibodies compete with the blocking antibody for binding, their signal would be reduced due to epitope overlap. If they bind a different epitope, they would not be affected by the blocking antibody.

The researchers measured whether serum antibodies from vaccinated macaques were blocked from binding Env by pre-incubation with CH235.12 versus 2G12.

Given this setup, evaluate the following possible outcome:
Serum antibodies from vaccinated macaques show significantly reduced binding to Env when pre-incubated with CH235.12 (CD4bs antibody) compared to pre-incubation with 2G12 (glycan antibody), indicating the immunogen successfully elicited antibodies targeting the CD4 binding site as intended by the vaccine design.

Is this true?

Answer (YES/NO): YES